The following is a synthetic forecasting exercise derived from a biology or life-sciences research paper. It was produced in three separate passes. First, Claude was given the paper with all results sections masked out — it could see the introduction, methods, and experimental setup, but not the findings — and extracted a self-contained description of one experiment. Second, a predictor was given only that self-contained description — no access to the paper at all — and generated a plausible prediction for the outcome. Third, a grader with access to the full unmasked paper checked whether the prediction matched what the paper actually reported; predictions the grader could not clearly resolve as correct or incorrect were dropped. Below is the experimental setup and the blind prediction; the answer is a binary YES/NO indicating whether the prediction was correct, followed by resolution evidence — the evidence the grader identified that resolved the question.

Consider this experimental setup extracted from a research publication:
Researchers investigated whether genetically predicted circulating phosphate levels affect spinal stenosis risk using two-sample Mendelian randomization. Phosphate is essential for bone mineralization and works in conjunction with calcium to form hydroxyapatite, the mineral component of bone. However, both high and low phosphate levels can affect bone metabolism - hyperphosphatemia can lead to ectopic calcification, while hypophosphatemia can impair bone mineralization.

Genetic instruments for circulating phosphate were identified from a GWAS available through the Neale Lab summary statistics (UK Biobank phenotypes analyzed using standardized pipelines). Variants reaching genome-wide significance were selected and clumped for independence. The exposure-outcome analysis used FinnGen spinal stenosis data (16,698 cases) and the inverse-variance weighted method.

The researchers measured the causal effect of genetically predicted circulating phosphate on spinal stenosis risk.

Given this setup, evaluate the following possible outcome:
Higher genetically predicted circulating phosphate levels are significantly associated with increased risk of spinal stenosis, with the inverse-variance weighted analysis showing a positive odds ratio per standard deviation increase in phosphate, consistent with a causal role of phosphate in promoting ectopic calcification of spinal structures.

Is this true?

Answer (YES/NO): NO